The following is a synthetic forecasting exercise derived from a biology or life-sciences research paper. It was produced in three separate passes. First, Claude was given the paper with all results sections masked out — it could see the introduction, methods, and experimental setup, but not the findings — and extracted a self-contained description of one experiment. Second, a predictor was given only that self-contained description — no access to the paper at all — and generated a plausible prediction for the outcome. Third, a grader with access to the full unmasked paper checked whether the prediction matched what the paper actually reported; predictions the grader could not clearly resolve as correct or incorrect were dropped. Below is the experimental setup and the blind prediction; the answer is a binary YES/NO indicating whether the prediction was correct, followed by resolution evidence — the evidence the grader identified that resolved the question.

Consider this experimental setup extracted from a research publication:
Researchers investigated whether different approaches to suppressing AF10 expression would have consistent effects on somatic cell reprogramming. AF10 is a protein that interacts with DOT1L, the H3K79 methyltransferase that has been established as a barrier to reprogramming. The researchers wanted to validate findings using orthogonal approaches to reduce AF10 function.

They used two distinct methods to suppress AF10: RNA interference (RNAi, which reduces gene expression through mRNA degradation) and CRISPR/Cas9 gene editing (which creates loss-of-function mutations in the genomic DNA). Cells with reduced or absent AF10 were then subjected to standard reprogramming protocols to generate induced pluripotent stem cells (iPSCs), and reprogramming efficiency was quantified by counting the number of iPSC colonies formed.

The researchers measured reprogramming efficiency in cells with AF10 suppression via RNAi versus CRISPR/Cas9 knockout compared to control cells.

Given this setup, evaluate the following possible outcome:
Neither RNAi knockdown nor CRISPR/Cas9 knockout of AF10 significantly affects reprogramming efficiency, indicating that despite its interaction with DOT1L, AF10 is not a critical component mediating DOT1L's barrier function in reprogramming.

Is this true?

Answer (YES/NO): NO